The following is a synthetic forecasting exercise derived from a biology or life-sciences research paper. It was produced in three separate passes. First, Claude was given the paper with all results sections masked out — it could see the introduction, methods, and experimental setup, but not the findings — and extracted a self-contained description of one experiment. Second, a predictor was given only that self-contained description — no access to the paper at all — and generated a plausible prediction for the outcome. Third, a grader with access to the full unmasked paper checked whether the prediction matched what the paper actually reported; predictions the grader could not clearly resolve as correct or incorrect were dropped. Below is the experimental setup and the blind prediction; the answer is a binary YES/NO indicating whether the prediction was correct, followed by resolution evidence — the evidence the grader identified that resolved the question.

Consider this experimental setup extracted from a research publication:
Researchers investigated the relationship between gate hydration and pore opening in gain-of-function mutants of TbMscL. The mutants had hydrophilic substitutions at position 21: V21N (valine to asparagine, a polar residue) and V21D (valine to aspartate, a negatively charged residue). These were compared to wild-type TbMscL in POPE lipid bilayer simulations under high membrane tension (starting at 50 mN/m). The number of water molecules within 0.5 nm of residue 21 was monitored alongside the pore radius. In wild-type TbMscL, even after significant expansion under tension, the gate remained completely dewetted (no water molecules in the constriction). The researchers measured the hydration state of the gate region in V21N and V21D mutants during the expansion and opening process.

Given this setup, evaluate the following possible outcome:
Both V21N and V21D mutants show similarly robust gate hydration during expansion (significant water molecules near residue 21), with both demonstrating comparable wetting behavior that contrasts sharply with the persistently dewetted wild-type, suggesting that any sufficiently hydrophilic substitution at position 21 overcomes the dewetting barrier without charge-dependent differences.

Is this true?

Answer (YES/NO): NO